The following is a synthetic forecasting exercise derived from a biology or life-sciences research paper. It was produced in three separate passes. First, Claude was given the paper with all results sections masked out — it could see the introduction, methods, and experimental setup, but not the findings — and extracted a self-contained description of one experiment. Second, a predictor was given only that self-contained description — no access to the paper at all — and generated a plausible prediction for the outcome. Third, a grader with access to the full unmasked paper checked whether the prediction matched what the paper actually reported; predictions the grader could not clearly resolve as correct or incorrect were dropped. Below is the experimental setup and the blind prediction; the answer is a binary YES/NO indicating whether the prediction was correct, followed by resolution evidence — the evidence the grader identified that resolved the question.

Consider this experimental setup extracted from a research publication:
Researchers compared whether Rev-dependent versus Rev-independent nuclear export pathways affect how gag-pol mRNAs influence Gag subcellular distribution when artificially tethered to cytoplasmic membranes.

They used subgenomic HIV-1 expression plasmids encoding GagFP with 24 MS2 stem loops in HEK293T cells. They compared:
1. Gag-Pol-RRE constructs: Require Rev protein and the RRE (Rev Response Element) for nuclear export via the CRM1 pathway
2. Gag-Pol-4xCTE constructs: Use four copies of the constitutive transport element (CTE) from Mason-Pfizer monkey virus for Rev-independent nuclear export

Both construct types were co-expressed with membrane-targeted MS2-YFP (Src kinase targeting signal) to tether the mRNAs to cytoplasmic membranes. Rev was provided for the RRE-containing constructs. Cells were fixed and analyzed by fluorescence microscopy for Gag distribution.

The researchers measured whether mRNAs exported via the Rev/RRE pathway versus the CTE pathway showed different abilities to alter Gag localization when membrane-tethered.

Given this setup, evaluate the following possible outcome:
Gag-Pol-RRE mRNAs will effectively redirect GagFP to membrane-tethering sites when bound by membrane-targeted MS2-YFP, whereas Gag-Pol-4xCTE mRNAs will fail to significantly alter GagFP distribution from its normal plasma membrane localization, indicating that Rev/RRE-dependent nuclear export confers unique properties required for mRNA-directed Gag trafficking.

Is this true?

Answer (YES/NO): YES